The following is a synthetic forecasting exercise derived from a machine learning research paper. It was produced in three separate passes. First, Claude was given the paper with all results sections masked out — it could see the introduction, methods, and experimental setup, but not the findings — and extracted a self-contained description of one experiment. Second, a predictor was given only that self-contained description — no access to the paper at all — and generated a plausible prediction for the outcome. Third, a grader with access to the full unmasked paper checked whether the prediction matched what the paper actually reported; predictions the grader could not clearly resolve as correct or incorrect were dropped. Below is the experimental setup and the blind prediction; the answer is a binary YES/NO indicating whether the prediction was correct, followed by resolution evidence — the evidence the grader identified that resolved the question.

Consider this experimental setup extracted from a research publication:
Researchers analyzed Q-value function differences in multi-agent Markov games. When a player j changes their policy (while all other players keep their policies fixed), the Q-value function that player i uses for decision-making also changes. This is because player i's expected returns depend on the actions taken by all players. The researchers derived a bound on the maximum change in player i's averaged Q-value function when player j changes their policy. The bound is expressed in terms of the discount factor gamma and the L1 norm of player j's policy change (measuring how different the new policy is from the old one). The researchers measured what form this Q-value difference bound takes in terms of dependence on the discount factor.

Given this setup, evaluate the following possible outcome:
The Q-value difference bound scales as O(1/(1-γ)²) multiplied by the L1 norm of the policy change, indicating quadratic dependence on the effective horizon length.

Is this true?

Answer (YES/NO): YES